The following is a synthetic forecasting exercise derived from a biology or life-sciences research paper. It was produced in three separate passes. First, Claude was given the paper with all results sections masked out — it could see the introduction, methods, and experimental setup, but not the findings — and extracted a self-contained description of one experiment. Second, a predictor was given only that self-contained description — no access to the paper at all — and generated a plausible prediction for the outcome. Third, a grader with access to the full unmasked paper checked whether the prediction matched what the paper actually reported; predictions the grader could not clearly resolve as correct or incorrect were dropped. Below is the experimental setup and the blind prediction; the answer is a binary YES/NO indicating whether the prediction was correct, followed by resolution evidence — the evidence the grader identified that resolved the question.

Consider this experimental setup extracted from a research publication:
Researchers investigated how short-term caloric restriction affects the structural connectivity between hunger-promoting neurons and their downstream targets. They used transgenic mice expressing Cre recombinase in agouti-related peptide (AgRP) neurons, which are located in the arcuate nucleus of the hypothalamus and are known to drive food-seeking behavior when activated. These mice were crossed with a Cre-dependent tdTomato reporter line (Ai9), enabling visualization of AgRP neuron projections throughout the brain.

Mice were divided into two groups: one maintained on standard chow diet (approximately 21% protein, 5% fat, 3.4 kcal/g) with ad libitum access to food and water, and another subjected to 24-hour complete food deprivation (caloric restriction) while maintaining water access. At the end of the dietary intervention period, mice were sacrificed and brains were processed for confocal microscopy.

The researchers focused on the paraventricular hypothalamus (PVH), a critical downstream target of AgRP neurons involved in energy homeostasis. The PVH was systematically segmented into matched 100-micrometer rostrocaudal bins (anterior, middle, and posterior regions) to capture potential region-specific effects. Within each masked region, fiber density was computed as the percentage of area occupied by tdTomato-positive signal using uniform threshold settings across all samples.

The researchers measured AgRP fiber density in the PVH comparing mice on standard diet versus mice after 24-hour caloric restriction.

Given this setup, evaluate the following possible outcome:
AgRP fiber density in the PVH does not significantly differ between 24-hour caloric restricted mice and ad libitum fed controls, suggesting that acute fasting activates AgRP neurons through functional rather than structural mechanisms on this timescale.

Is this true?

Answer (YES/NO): NO